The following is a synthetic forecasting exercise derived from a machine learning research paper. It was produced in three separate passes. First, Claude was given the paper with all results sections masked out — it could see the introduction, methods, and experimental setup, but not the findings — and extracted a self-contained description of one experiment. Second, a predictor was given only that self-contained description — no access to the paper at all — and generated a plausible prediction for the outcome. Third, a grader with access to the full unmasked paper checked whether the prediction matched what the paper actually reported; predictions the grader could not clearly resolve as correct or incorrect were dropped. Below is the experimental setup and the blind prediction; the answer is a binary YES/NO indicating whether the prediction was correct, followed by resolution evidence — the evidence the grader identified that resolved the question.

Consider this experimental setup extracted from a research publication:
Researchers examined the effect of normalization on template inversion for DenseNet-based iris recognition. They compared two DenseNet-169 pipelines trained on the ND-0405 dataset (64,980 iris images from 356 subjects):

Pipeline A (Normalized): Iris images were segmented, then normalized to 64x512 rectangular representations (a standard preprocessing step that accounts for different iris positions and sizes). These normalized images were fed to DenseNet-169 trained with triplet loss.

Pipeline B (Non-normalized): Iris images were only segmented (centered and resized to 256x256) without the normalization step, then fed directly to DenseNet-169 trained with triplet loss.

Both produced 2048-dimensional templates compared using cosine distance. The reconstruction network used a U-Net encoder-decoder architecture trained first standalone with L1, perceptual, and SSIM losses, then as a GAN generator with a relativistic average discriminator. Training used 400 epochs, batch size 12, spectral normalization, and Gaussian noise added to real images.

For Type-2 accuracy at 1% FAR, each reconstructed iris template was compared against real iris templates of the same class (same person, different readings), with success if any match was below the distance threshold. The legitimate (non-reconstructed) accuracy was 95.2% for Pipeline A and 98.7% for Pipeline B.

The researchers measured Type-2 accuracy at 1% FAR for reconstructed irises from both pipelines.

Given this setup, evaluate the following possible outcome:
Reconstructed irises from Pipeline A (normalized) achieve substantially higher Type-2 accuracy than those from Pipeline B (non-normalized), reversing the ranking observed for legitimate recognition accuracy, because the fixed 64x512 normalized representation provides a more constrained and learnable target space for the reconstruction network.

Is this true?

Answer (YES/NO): YES